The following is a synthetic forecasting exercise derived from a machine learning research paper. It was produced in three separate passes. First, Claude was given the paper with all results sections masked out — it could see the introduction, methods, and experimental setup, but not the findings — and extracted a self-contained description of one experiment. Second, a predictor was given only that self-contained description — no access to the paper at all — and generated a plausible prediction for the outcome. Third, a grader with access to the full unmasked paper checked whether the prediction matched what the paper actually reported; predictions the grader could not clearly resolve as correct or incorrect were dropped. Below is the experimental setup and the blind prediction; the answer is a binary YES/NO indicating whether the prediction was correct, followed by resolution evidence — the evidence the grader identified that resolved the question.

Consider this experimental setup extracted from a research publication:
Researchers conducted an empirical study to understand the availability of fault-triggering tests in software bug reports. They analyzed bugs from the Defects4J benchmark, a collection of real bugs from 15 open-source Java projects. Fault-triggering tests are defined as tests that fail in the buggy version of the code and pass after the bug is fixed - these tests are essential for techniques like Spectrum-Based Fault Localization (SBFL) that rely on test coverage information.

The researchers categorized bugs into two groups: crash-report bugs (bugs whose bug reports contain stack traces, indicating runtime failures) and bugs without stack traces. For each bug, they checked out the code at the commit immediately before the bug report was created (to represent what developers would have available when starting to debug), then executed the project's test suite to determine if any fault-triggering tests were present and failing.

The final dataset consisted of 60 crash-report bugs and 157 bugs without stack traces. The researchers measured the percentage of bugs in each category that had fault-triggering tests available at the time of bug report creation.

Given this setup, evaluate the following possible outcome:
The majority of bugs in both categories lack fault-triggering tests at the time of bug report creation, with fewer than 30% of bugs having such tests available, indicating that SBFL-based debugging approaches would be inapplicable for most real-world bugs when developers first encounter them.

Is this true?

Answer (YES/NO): YES